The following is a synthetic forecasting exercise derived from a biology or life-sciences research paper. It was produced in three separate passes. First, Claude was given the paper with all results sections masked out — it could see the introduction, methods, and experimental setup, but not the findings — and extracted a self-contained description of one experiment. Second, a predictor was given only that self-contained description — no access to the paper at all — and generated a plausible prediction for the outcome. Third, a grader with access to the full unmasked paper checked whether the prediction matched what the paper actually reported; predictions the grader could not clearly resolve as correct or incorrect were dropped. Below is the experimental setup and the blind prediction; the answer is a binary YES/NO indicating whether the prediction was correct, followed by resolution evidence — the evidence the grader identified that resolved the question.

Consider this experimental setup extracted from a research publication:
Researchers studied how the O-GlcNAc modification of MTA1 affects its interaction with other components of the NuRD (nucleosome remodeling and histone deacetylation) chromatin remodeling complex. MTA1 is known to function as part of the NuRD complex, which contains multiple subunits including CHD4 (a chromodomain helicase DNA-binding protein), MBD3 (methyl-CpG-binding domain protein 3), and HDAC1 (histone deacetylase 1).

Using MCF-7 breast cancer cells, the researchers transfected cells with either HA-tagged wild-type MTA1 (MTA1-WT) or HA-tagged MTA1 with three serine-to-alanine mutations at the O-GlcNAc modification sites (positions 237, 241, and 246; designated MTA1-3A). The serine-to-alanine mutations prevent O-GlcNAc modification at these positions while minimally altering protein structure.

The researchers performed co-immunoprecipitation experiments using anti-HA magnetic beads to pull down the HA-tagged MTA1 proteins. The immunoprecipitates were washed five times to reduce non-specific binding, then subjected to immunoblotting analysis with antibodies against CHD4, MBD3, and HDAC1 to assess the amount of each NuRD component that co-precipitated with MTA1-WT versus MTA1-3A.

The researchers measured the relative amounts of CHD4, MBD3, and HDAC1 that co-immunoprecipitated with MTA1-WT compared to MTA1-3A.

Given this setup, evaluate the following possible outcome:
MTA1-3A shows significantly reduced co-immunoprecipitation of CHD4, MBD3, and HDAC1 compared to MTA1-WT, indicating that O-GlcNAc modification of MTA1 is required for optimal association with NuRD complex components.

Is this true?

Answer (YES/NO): YES